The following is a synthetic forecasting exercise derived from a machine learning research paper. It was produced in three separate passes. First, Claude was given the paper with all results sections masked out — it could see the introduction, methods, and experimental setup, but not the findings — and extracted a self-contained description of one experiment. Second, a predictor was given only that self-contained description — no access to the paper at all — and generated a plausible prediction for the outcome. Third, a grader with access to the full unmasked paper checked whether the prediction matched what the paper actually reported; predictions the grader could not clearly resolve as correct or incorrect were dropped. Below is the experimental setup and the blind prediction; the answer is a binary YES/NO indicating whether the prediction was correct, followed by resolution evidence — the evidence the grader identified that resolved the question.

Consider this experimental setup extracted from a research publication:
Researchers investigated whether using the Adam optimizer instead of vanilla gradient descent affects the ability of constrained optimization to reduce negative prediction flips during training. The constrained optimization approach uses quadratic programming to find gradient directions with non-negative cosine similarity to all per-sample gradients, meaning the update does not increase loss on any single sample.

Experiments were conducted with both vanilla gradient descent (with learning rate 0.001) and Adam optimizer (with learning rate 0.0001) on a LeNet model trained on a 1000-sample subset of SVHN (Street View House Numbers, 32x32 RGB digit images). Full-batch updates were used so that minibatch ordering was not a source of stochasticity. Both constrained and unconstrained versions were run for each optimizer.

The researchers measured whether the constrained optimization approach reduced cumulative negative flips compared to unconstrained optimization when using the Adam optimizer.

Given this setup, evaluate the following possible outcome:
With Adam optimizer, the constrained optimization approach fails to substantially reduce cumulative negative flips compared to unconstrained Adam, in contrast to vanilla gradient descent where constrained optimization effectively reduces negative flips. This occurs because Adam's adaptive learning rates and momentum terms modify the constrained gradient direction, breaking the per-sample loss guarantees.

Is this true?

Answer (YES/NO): NO